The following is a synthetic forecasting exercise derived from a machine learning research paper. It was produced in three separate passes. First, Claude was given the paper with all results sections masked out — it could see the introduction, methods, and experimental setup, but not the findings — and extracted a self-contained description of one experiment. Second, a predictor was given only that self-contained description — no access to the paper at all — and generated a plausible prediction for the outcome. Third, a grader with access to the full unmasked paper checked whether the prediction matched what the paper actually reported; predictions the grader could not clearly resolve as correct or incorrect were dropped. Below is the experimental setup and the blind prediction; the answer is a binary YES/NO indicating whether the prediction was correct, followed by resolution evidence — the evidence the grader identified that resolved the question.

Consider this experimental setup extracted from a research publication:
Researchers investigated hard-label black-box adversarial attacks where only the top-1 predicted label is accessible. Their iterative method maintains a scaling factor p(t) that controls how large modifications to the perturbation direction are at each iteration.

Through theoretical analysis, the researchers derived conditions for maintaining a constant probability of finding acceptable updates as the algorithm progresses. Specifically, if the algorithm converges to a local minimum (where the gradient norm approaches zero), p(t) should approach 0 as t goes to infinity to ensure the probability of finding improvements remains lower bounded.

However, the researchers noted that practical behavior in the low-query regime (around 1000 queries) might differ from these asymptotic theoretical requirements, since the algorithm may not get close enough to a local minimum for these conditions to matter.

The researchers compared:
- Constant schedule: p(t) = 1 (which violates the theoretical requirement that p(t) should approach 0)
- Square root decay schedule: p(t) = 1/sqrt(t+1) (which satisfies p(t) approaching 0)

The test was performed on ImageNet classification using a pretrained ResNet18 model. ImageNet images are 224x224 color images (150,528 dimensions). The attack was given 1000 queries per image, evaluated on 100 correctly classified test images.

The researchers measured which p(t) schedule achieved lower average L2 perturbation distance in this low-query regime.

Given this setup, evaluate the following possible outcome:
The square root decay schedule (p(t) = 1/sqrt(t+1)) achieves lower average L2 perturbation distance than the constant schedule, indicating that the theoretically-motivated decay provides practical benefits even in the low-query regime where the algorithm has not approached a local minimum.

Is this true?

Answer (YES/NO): NO